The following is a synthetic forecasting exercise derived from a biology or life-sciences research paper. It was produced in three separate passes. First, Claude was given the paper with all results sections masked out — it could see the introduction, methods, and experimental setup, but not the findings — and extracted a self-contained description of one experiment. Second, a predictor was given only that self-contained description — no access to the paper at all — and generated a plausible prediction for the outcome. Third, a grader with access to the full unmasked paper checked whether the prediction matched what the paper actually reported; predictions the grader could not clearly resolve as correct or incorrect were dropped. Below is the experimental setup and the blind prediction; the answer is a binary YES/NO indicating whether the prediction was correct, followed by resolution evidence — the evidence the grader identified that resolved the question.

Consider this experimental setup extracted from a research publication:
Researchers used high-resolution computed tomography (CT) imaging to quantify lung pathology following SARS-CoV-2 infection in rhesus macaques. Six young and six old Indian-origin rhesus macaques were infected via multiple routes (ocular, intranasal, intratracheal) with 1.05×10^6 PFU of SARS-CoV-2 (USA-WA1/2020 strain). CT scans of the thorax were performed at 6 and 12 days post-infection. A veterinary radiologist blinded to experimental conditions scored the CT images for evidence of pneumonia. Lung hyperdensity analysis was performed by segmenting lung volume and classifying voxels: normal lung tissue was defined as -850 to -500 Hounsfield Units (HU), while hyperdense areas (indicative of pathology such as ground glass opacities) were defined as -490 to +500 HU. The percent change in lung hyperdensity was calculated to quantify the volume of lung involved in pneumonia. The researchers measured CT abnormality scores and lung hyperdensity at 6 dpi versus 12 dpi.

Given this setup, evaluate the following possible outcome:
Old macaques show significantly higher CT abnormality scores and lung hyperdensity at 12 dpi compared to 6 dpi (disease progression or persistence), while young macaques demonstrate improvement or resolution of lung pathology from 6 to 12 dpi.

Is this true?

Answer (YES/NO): NO